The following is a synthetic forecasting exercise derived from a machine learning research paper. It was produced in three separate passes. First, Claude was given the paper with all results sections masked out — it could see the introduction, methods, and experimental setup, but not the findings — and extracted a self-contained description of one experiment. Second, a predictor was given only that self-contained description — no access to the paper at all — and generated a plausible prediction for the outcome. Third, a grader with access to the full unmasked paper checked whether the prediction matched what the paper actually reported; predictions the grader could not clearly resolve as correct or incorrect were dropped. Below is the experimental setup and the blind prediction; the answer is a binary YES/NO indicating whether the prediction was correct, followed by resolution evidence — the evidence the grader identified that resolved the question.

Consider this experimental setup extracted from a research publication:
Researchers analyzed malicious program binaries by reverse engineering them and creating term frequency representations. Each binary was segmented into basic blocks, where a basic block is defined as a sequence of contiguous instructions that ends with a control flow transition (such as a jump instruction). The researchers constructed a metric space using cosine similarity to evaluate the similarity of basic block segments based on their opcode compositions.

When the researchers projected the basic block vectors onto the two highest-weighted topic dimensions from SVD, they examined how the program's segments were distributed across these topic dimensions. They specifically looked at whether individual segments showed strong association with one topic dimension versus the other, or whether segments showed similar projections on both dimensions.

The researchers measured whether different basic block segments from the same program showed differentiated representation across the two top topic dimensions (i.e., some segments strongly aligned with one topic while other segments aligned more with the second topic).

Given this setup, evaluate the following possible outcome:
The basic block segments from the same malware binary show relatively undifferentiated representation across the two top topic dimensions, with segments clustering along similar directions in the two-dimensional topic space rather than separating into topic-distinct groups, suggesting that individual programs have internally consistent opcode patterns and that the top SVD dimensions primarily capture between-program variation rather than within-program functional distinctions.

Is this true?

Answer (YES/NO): NO